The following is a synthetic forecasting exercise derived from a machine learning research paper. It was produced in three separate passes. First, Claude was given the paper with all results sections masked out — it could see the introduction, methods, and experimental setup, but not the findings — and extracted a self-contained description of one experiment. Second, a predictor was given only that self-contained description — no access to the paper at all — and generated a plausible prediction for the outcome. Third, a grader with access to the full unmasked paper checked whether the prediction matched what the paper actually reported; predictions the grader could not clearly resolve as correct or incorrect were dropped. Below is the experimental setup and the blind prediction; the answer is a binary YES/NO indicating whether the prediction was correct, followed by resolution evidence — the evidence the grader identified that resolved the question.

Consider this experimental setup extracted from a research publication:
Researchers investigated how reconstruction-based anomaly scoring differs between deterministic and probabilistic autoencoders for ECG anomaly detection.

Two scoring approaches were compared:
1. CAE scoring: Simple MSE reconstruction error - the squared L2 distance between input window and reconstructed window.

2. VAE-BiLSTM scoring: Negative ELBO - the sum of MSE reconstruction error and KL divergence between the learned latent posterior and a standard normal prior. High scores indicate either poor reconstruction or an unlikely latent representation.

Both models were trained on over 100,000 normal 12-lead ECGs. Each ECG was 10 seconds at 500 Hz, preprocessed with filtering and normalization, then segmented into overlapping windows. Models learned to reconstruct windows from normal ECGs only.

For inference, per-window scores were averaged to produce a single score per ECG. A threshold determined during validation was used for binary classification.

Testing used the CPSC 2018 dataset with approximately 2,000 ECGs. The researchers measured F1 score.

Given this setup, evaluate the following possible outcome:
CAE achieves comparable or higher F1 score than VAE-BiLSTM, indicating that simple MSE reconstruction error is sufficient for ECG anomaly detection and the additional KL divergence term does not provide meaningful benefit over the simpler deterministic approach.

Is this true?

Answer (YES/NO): NO